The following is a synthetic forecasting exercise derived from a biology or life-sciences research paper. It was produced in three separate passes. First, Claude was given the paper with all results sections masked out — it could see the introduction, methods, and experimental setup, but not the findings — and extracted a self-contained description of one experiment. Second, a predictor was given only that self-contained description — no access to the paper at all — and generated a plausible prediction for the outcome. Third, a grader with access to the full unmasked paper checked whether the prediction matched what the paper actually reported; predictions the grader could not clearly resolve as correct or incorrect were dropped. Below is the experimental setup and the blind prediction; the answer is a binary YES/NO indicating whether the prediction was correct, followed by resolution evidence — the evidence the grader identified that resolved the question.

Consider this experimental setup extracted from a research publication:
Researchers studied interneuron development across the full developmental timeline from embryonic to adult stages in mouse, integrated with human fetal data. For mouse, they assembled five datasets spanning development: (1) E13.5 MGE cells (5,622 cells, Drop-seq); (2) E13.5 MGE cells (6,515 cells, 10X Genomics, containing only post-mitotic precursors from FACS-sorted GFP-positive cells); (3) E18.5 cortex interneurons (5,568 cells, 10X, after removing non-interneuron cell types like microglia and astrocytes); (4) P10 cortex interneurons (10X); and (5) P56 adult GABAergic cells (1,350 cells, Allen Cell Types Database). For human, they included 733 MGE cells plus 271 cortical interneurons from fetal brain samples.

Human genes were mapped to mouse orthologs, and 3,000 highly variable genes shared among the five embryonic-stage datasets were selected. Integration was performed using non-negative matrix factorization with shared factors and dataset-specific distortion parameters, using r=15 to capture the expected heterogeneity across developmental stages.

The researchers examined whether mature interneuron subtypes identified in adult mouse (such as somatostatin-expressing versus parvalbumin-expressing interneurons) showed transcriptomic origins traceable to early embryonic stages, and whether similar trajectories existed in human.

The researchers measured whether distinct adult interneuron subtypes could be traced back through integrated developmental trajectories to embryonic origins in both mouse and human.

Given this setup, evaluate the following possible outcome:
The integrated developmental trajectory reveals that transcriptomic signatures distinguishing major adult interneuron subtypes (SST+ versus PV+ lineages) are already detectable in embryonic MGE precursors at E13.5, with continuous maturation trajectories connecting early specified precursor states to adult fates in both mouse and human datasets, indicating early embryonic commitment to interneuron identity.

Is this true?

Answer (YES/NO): YES